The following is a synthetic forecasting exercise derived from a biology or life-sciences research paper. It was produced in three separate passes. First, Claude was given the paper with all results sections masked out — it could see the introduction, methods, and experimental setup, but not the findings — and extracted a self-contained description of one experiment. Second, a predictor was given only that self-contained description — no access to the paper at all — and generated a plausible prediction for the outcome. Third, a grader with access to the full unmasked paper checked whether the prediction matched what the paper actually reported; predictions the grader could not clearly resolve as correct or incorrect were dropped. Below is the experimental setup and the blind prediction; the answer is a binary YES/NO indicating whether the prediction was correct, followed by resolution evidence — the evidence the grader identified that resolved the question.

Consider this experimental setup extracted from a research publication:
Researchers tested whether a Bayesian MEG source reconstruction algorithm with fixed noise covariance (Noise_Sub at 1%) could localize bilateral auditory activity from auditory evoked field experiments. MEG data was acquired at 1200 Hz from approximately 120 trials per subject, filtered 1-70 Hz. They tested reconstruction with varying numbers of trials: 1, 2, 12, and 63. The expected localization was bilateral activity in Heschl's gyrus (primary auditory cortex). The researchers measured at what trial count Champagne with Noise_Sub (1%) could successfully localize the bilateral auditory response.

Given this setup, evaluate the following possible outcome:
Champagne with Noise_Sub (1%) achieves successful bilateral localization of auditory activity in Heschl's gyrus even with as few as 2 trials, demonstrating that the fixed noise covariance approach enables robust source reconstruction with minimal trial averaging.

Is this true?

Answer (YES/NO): NO